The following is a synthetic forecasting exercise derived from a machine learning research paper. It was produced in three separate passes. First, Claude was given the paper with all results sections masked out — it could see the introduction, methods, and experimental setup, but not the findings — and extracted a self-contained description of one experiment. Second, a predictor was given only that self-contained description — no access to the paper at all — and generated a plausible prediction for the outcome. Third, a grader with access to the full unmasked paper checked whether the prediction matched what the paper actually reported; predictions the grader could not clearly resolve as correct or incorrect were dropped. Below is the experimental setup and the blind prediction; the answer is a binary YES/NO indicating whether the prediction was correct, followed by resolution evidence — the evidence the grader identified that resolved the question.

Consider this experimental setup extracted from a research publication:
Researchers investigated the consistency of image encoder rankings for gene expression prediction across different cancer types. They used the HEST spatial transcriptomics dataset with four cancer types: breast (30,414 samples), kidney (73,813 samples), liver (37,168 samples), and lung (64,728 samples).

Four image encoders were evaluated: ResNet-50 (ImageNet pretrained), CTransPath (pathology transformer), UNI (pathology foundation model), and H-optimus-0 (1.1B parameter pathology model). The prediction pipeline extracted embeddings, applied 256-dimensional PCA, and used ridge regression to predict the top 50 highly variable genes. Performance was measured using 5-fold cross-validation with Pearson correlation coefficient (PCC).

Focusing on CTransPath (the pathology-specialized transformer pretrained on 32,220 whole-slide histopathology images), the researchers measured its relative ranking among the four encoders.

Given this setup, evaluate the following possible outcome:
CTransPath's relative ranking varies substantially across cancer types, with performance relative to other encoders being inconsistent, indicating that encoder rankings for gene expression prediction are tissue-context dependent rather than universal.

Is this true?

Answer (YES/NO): NO